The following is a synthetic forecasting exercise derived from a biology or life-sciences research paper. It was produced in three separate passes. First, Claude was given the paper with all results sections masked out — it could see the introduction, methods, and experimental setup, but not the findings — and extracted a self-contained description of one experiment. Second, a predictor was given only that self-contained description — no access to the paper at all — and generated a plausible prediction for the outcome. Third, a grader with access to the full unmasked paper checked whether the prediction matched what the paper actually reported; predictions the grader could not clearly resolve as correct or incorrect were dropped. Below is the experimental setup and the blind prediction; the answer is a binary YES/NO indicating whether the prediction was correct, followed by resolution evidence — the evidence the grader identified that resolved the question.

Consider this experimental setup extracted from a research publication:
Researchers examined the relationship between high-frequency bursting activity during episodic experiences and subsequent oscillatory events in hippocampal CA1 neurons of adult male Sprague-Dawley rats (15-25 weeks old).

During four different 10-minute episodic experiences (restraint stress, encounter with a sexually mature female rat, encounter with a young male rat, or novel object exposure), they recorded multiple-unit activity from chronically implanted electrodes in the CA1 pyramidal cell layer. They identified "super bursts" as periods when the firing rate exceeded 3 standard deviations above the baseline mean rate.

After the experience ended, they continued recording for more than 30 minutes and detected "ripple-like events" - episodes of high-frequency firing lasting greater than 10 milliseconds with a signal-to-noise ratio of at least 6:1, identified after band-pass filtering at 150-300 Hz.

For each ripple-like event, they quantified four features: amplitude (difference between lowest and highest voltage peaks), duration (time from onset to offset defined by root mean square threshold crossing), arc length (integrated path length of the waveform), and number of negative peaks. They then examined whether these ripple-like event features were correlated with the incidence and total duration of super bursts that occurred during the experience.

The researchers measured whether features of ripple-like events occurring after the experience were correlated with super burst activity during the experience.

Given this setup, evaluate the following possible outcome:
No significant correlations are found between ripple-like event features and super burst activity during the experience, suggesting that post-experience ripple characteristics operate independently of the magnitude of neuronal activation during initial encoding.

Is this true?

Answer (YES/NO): NO